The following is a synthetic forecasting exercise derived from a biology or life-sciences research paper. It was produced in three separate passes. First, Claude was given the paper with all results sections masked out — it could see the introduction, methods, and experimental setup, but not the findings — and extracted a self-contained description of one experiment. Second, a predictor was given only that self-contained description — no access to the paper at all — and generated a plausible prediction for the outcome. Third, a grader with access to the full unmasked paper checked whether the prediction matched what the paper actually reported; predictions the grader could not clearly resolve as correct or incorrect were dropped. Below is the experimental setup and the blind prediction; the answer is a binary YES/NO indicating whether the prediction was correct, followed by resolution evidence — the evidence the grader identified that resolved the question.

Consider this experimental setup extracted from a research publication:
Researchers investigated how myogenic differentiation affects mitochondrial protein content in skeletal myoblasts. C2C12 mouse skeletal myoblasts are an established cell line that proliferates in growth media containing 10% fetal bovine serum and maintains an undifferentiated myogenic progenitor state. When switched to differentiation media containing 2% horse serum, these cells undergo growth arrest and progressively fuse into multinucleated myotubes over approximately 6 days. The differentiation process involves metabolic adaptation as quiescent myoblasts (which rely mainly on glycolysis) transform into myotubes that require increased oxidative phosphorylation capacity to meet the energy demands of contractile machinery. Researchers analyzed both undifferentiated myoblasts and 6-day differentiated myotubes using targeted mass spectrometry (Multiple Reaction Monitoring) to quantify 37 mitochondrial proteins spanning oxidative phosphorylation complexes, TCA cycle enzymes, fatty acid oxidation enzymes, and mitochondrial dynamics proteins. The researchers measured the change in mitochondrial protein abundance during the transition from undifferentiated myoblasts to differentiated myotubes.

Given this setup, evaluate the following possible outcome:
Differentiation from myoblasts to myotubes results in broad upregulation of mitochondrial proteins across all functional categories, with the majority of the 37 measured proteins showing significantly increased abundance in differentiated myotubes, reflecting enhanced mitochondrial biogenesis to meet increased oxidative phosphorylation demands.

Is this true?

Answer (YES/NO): YES